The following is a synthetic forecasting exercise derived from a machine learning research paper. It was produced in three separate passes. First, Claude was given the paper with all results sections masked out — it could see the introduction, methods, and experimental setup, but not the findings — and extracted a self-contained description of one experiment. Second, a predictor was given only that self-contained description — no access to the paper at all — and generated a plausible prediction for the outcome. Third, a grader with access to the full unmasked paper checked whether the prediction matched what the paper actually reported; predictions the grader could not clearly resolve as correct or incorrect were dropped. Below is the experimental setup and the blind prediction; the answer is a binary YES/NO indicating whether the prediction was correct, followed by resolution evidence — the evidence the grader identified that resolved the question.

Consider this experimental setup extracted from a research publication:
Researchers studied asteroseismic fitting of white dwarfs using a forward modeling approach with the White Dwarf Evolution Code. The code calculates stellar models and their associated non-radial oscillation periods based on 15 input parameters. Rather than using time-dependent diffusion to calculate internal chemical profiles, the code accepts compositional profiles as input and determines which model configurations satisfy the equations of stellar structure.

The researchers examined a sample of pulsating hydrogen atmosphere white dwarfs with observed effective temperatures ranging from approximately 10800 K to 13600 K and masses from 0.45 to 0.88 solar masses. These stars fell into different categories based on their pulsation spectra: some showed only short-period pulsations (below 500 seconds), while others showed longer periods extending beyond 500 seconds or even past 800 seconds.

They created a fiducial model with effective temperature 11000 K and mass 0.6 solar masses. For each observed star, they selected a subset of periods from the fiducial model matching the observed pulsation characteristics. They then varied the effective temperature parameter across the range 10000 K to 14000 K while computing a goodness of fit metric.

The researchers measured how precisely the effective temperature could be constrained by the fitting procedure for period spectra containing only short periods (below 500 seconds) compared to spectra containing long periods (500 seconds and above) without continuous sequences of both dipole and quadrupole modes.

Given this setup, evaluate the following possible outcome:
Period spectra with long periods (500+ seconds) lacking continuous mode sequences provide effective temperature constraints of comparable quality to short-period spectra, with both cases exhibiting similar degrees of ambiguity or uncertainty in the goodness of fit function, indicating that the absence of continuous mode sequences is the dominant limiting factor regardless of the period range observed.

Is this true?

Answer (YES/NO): NO